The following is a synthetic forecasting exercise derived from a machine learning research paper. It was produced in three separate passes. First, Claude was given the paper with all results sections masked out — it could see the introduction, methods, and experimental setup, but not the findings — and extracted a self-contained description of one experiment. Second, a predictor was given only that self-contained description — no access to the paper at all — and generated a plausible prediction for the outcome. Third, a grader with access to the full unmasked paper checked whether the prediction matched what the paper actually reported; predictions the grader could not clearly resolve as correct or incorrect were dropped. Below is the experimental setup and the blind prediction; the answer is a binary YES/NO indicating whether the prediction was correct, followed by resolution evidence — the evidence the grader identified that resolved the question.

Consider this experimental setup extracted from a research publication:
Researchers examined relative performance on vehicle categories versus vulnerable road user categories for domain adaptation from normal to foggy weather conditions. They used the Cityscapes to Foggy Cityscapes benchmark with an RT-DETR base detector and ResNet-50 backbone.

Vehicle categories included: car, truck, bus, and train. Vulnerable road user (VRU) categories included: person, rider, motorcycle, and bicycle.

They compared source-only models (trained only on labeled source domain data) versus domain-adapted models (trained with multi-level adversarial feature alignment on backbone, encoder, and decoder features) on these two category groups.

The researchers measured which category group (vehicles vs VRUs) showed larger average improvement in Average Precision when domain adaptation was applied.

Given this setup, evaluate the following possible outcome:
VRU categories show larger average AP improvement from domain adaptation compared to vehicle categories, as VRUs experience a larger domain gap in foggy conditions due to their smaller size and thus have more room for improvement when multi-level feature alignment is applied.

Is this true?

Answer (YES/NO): NO